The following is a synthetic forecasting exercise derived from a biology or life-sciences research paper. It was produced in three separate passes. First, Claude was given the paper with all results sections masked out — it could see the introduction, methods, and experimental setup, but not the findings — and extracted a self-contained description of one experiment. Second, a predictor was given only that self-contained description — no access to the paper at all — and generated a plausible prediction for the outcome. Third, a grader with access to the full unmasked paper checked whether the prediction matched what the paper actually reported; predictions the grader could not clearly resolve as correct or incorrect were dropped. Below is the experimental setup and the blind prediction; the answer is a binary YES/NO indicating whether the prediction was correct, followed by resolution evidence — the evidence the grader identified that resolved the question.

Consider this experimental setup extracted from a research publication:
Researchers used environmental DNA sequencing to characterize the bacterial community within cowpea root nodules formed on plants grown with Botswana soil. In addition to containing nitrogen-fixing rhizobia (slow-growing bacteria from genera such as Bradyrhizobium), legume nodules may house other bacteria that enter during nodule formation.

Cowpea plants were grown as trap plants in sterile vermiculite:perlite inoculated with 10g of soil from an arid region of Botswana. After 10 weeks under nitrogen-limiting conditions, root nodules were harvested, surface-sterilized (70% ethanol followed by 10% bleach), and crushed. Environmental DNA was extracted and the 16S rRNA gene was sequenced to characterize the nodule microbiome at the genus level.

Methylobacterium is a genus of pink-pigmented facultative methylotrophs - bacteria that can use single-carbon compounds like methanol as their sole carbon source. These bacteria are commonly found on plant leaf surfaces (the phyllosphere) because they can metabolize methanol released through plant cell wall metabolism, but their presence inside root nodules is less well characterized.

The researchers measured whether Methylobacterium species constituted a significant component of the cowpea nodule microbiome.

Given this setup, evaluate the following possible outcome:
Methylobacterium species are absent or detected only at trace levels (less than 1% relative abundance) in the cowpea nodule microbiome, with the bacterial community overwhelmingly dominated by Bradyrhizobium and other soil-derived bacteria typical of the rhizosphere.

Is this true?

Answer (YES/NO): NO